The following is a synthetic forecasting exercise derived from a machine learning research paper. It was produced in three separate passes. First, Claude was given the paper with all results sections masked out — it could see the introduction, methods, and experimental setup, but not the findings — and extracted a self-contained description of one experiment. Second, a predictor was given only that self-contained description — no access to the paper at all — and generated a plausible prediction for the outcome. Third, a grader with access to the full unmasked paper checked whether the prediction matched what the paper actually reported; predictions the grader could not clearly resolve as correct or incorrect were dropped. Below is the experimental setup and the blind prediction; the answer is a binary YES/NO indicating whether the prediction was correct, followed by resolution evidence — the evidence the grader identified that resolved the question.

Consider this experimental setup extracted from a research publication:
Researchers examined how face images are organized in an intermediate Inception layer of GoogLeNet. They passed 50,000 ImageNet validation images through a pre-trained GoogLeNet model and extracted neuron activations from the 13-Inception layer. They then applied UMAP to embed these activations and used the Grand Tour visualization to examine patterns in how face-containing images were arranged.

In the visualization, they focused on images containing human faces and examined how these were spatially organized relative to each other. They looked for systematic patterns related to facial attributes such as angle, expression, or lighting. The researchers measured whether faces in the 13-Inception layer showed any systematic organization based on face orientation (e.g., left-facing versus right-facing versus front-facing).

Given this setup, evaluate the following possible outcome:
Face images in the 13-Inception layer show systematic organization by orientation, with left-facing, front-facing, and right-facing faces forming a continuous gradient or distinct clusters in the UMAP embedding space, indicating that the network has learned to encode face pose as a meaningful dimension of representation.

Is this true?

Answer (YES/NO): YES